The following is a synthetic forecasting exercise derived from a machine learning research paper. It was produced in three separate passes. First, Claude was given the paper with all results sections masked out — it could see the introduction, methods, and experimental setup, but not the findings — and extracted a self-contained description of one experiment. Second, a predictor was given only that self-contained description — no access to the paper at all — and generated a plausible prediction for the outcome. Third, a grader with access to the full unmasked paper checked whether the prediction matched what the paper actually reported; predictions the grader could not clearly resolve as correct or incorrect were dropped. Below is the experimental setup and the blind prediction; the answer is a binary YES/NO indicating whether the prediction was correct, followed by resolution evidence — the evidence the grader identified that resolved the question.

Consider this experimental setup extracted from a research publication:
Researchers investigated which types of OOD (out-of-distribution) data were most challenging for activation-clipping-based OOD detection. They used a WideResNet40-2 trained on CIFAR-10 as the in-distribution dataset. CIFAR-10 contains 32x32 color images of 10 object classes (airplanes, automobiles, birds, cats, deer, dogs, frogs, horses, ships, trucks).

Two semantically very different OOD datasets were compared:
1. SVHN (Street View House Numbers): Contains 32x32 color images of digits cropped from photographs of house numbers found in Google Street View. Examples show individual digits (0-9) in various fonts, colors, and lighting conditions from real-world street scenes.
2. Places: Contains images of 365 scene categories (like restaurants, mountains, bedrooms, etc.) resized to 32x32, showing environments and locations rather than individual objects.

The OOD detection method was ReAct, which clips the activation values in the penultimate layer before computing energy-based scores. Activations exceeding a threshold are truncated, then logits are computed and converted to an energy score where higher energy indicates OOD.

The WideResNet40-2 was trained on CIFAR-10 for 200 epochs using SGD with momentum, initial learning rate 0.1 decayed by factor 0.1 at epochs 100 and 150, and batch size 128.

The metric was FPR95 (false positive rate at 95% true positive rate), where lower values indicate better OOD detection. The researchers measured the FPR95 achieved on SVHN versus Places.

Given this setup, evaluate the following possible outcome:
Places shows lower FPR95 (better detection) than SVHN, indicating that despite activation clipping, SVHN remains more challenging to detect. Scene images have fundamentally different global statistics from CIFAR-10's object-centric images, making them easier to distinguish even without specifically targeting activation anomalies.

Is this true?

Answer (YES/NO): YES